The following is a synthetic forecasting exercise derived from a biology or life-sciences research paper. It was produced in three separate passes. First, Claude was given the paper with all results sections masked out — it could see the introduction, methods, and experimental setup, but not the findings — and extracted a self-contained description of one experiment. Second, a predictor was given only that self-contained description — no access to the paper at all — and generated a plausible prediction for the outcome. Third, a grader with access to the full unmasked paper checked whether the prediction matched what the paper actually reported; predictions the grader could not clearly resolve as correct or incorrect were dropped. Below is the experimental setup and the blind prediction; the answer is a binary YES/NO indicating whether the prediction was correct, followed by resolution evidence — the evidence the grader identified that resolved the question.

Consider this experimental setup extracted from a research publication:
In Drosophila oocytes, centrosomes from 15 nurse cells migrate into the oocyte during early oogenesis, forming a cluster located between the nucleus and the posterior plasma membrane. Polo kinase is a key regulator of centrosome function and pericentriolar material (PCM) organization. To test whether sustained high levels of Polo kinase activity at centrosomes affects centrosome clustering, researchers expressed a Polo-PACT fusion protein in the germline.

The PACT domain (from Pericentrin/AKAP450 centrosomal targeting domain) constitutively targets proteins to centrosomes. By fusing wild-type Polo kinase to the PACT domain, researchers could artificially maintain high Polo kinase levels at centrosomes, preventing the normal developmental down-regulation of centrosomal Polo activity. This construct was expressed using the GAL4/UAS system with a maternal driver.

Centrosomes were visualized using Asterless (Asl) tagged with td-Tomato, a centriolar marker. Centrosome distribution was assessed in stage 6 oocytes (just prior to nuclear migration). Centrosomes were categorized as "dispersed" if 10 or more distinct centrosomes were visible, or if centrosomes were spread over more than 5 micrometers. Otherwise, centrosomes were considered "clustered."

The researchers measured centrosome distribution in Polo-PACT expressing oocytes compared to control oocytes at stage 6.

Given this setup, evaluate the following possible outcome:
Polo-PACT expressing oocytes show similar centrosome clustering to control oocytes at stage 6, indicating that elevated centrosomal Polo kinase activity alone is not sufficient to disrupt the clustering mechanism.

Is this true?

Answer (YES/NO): NO